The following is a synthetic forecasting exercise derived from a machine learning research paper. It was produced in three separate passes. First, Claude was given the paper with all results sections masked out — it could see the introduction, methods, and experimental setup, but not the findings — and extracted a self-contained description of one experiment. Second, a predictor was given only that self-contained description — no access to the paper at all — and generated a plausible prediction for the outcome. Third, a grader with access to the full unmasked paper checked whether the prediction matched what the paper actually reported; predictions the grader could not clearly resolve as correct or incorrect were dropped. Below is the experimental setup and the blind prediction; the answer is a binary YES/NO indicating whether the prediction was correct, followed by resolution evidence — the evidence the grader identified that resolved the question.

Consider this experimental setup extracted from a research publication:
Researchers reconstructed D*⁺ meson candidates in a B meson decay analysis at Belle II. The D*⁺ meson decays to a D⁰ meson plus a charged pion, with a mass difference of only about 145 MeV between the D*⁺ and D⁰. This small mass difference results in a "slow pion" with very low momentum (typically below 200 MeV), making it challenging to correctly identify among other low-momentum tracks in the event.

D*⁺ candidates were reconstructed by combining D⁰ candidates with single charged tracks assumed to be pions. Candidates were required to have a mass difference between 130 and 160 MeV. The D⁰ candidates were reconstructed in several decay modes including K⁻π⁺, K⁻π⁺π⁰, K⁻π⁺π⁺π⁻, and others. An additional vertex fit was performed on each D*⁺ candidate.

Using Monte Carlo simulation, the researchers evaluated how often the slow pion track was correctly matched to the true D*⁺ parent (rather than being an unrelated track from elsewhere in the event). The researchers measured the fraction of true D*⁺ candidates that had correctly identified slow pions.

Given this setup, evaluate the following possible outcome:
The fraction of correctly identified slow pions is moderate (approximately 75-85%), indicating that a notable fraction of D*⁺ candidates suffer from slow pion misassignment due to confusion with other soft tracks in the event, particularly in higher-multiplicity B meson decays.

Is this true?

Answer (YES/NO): NO